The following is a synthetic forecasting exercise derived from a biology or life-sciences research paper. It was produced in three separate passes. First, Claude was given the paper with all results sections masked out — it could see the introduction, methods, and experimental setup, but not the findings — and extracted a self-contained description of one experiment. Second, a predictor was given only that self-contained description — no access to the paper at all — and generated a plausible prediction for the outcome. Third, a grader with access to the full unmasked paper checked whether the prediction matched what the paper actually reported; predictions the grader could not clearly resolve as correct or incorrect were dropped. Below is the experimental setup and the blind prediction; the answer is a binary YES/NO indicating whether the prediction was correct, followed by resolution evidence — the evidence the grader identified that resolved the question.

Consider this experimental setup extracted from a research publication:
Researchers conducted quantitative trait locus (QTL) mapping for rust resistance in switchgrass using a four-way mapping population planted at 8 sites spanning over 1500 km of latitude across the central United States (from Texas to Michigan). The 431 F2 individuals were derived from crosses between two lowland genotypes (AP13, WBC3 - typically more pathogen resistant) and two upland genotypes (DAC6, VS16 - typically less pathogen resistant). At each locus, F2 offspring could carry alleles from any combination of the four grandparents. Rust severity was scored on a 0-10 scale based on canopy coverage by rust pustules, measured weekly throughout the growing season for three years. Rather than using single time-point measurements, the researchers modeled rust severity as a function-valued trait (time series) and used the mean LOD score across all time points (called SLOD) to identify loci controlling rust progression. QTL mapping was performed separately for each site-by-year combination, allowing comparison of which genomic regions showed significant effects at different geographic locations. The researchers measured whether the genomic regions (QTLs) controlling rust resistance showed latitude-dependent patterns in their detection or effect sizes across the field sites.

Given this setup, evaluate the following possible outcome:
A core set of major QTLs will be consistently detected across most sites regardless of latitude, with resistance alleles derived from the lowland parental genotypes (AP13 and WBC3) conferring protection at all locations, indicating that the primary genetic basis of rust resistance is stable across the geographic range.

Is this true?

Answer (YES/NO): NO